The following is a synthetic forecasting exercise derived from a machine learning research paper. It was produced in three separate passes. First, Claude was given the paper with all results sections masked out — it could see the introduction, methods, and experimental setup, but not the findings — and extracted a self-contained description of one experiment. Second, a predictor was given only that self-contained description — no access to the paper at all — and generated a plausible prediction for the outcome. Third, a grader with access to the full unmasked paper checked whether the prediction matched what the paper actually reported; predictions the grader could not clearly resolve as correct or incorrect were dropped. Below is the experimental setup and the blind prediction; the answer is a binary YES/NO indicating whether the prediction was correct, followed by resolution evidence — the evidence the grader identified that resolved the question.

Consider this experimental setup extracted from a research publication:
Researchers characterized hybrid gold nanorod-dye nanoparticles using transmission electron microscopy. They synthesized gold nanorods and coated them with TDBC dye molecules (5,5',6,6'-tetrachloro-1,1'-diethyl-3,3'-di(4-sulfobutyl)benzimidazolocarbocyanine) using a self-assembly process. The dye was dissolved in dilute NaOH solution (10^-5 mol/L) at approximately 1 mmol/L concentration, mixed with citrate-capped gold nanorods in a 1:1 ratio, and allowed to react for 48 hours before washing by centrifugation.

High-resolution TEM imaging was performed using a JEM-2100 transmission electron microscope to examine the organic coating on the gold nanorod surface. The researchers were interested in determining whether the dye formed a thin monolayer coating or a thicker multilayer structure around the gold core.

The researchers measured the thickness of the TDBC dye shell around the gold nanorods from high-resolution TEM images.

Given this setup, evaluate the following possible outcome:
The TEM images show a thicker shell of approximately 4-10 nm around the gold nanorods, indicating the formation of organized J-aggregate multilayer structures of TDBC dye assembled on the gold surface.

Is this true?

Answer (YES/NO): NO